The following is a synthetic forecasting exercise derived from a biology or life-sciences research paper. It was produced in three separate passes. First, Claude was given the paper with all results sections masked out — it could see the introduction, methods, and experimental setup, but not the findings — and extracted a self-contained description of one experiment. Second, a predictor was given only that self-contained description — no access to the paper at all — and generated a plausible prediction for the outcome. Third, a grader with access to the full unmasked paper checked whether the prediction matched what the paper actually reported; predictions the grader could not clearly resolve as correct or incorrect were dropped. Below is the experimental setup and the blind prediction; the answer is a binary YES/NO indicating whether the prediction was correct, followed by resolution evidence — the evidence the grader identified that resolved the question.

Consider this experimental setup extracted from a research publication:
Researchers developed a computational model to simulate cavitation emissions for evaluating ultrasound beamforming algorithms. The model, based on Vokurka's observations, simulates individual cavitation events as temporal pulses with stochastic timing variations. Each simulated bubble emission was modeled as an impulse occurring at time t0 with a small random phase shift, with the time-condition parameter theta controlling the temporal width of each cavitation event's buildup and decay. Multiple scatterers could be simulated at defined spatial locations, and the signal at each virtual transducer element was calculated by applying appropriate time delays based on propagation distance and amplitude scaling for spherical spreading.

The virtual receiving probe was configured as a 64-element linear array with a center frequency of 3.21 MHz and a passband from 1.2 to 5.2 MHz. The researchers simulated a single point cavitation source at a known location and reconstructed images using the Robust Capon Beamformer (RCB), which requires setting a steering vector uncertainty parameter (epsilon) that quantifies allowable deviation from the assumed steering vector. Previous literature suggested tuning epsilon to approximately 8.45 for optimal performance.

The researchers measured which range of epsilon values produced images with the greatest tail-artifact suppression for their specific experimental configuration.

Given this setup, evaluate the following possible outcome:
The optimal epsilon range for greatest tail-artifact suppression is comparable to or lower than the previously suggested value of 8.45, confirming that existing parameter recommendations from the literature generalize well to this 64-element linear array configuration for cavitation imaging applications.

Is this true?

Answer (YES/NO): NO